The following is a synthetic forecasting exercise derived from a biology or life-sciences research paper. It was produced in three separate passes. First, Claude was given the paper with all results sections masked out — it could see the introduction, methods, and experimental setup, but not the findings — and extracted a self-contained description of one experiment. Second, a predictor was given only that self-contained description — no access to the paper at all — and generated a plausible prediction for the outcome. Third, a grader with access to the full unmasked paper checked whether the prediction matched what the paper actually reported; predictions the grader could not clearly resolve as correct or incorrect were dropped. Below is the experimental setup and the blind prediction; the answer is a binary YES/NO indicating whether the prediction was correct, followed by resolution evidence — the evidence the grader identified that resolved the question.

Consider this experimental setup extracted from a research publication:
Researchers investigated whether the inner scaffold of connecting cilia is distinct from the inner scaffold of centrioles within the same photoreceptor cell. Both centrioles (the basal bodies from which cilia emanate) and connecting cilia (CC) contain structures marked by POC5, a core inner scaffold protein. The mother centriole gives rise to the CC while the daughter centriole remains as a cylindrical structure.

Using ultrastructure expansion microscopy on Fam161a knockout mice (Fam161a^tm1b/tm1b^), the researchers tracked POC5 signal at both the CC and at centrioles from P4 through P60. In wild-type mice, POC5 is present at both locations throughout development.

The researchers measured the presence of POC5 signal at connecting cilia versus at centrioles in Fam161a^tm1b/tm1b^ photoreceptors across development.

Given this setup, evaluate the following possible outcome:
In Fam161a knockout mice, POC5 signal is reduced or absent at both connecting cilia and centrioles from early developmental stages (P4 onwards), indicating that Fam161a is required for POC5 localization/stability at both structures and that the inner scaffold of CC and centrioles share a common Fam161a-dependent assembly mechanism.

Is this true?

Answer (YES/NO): NO